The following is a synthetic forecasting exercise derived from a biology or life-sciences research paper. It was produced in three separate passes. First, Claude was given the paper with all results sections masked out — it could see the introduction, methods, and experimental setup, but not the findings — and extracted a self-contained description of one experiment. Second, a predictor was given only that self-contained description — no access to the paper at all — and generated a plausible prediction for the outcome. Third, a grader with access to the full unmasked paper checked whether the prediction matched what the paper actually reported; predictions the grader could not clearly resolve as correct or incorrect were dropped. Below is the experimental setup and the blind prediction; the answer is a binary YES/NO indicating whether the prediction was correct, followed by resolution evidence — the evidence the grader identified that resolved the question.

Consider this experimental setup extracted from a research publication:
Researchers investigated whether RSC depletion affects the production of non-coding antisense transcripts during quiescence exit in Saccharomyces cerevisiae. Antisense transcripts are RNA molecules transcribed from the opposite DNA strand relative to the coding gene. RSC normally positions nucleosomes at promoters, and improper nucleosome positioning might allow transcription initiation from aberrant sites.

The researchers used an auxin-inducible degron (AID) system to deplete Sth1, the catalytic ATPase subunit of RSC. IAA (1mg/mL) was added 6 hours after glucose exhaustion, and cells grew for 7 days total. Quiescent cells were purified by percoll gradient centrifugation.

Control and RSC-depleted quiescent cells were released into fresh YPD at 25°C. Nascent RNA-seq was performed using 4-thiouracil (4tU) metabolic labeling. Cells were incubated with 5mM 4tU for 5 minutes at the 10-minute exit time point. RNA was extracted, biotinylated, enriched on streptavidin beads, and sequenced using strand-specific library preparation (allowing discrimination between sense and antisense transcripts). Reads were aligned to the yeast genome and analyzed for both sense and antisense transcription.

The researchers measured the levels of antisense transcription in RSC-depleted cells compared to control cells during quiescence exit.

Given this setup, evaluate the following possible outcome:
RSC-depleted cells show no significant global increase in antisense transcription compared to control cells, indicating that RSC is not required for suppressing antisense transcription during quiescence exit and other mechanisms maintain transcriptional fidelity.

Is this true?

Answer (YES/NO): NO